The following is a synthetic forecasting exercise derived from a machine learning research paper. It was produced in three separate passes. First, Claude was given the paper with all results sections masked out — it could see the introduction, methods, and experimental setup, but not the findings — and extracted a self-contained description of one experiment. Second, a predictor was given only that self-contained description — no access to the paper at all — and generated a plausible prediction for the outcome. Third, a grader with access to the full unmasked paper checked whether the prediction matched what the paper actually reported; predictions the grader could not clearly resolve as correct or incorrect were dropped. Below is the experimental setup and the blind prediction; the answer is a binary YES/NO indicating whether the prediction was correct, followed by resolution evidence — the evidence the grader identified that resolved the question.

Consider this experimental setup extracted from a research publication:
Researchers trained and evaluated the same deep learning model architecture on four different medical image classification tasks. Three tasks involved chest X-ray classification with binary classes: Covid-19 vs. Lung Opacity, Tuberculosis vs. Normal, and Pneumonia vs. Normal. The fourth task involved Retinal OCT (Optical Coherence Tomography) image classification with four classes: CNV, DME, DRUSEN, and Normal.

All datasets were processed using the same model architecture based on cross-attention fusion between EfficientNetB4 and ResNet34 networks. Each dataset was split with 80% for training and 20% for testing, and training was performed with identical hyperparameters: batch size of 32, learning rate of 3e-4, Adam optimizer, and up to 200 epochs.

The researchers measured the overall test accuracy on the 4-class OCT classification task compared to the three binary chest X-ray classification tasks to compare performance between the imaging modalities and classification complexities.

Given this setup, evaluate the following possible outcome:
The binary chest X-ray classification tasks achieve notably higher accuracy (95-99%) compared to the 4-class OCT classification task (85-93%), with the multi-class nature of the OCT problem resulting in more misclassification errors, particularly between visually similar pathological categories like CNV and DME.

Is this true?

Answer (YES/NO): NO